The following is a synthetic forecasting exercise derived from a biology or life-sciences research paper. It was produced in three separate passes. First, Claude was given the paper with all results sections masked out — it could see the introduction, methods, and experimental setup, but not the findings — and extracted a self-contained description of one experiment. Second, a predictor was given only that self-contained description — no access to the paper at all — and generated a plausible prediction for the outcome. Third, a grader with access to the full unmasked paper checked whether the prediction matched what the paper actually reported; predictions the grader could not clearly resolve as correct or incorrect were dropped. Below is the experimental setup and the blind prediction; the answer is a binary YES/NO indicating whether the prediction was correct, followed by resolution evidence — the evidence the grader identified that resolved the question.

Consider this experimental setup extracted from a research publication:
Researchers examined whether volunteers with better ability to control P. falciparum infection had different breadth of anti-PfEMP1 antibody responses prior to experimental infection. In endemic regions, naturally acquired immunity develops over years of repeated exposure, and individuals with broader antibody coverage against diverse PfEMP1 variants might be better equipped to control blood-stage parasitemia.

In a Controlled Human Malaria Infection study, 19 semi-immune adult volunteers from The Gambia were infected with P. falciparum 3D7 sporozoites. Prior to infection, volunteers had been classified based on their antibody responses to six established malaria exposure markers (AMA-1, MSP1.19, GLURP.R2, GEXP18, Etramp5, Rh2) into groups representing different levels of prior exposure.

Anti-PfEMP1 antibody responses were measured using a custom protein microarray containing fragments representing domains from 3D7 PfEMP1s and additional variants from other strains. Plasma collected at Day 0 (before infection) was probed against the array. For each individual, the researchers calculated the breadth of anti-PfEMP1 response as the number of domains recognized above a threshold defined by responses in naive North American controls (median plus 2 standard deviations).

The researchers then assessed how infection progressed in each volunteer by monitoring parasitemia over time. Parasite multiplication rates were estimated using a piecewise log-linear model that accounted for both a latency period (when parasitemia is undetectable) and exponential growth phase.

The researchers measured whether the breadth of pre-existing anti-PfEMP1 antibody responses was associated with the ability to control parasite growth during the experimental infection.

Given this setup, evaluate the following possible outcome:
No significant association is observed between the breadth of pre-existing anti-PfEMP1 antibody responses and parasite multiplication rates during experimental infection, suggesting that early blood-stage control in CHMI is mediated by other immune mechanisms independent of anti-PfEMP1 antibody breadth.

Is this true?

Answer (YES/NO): NO